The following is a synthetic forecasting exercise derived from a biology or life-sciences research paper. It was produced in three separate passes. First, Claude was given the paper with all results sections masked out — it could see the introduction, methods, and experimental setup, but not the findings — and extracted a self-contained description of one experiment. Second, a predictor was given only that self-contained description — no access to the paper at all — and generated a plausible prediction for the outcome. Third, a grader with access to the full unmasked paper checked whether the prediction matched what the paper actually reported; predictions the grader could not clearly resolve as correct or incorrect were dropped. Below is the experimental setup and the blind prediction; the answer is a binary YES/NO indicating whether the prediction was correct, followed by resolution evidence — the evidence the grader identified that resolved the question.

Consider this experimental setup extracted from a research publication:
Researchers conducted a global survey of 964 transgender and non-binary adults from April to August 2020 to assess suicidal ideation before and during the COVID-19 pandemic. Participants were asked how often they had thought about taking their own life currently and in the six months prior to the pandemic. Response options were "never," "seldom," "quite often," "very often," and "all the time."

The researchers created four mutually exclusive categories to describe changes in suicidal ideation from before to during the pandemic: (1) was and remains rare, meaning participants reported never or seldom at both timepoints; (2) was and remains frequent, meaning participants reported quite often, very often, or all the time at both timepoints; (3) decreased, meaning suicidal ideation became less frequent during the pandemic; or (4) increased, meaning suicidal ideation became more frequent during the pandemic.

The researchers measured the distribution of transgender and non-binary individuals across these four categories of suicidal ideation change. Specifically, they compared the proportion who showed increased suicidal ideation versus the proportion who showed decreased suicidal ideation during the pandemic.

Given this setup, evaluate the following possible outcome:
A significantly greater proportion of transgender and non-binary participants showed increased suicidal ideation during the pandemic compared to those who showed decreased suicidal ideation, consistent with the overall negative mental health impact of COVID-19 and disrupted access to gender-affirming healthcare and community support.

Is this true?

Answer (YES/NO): NO